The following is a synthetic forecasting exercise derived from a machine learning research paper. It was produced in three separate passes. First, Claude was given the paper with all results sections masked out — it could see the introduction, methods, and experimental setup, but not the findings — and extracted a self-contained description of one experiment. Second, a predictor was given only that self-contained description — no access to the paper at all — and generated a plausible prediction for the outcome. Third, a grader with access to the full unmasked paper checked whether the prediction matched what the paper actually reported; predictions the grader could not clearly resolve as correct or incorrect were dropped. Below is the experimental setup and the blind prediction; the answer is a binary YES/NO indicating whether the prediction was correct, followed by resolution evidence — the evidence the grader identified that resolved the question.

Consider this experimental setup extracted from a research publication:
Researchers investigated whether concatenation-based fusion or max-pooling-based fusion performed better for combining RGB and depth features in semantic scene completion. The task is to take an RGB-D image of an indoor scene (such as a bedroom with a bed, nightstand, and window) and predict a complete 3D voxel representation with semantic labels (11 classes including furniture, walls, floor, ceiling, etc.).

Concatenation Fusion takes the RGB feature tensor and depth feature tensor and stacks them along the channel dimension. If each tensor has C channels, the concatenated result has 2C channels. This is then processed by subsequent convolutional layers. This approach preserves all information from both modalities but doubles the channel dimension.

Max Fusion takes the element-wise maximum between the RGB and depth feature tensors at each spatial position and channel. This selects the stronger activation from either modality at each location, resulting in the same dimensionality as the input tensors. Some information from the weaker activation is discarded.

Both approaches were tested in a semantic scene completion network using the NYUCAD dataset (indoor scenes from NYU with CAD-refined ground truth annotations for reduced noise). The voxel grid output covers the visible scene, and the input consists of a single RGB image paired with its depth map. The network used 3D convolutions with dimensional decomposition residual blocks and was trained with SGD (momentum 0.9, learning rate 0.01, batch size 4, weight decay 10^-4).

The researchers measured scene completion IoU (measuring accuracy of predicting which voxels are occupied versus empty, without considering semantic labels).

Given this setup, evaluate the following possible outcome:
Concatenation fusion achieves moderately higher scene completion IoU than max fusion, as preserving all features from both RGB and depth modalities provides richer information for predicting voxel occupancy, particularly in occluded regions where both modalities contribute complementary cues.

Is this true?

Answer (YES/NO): NO